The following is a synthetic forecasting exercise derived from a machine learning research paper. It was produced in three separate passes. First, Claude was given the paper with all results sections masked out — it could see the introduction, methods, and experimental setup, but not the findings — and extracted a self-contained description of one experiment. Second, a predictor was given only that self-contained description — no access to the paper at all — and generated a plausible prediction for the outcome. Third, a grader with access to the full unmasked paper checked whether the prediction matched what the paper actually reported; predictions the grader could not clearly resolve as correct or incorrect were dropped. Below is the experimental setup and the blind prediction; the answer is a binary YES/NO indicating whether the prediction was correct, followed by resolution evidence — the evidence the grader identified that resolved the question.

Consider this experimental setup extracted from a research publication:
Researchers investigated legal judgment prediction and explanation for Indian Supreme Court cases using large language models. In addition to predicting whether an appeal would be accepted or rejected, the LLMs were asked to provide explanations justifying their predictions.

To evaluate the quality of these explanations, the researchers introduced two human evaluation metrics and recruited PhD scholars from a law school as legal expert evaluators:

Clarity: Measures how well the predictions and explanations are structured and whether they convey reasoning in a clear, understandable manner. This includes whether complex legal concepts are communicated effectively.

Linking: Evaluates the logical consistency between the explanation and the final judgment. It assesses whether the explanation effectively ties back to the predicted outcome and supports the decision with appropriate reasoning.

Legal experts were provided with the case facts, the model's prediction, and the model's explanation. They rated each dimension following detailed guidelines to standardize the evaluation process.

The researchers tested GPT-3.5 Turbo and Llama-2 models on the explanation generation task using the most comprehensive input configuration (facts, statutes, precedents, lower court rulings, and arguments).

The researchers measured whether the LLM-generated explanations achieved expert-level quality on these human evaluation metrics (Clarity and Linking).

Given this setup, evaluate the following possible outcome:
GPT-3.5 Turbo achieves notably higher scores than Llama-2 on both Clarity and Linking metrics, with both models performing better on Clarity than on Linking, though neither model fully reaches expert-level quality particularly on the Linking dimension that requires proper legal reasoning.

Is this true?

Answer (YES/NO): NO